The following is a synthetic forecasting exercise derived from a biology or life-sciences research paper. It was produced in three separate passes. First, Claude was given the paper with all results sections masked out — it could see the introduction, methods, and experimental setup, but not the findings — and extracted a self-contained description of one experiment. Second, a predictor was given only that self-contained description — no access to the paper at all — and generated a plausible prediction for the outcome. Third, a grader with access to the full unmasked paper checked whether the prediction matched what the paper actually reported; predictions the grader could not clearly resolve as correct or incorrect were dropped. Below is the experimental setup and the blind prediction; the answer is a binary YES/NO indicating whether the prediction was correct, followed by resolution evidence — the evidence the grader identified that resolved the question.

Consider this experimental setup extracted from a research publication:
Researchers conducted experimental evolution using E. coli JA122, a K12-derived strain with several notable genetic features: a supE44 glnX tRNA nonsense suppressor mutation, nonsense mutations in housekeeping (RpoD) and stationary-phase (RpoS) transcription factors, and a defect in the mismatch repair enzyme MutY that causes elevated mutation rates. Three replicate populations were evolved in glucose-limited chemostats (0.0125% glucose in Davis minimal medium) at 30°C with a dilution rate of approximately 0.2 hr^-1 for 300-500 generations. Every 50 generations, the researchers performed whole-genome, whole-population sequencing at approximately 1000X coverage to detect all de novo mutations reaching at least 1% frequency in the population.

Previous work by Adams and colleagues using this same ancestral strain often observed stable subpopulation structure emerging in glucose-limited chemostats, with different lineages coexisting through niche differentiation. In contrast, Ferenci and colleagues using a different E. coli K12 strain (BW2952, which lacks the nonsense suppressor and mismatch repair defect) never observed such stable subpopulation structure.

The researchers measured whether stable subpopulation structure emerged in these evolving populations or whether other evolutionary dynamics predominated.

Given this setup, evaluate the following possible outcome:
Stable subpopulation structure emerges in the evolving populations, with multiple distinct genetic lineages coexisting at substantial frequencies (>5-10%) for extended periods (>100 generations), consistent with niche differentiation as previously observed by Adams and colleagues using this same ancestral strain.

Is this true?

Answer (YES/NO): NO